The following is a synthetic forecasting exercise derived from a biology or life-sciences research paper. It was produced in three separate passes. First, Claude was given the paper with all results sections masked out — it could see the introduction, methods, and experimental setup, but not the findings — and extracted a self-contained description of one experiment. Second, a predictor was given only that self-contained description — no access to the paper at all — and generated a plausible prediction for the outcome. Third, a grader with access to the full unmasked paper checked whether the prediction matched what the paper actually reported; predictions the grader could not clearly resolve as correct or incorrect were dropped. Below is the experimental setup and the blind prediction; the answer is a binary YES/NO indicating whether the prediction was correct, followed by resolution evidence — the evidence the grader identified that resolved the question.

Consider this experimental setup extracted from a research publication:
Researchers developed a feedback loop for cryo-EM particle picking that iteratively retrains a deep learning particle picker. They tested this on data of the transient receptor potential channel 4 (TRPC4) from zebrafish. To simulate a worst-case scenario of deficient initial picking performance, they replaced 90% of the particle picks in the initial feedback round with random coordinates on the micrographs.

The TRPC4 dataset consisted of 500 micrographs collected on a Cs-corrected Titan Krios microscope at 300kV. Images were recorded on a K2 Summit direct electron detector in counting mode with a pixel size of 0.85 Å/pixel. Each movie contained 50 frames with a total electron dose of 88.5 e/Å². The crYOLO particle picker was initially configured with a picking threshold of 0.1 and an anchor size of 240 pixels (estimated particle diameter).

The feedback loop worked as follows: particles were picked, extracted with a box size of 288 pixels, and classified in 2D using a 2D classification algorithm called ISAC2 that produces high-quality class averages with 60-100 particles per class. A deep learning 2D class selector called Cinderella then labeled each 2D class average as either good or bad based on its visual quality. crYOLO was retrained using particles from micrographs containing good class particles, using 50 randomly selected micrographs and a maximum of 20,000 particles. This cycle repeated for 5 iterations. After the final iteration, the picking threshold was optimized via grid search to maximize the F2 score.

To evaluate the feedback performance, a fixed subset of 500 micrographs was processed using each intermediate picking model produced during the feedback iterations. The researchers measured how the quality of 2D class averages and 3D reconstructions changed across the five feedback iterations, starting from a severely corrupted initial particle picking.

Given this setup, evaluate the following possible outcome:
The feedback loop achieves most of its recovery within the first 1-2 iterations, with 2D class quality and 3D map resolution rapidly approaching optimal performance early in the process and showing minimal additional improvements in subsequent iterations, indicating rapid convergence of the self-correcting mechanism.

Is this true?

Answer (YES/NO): YES